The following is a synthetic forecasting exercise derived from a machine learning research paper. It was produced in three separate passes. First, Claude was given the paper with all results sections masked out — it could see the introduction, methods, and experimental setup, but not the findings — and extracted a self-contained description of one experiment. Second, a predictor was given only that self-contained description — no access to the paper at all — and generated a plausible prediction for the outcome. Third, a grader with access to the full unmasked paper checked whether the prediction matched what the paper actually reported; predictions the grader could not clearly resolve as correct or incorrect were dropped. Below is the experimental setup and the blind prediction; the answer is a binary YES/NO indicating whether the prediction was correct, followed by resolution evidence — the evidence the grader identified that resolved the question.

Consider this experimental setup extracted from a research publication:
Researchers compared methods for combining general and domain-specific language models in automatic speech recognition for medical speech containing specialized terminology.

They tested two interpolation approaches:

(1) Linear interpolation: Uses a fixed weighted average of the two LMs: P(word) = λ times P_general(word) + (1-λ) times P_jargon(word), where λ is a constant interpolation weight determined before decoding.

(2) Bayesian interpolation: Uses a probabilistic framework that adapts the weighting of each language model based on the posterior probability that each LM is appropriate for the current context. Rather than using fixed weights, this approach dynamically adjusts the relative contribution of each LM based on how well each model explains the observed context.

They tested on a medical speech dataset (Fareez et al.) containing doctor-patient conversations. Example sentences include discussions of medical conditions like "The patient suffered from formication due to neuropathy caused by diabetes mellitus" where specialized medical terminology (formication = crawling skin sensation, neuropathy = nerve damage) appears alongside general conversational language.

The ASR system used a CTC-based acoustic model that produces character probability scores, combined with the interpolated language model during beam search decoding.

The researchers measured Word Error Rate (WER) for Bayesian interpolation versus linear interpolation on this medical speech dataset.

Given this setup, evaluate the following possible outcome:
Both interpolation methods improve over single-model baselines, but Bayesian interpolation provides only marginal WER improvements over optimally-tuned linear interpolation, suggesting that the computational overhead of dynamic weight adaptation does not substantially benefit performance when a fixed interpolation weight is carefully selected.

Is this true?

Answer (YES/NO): NO